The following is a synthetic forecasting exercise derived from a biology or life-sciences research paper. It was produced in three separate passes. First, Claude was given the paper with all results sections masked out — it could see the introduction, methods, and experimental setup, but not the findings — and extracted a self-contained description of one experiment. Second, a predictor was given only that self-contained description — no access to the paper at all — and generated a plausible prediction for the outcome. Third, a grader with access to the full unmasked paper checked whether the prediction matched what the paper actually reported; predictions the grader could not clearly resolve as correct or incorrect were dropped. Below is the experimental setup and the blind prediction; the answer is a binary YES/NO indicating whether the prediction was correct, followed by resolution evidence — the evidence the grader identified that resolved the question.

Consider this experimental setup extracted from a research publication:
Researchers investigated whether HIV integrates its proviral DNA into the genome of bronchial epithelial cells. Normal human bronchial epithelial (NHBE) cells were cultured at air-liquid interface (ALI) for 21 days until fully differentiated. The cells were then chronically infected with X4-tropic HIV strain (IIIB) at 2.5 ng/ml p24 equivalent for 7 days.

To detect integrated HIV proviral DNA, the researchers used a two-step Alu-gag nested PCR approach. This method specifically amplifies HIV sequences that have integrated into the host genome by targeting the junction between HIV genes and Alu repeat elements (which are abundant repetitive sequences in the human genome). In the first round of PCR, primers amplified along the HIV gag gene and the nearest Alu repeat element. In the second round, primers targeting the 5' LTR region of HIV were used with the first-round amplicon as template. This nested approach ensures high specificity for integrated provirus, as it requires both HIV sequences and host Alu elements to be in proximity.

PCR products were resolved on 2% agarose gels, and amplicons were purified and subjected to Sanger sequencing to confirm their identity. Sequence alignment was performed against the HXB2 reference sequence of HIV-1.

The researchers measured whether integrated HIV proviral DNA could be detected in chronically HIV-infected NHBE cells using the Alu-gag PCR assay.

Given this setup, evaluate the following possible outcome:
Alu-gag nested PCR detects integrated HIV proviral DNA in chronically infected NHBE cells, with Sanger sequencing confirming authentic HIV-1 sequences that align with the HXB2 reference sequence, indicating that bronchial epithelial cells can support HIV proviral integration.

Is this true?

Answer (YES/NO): YES